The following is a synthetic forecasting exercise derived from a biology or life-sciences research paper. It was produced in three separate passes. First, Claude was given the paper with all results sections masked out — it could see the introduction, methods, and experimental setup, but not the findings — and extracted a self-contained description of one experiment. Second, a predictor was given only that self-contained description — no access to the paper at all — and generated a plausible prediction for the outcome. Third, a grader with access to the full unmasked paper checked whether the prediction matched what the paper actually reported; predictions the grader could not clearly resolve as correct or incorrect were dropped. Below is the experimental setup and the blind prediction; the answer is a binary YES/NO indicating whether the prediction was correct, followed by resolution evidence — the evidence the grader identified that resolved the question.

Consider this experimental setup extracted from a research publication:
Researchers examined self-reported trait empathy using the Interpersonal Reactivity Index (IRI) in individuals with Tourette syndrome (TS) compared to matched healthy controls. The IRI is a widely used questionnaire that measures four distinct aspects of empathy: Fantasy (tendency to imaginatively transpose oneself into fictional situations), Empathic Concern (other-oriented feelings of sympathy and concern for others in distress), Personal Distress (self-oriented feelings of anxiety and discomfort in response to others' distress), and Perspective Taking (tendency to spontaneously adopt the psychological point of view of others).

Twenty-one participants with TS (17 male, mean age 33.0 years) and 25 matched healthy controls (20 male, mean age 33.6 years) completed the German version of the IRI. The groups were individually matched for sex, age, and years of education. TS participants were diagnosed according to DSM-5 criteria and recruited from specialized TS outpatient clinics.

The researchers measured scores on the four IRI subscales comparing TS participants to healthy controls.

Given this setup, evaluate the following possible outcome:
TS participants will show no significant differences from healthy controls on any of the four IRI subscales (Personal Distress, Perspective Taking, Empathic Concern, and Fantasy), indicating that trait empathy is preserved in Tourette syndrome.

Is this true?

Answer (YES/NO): NO